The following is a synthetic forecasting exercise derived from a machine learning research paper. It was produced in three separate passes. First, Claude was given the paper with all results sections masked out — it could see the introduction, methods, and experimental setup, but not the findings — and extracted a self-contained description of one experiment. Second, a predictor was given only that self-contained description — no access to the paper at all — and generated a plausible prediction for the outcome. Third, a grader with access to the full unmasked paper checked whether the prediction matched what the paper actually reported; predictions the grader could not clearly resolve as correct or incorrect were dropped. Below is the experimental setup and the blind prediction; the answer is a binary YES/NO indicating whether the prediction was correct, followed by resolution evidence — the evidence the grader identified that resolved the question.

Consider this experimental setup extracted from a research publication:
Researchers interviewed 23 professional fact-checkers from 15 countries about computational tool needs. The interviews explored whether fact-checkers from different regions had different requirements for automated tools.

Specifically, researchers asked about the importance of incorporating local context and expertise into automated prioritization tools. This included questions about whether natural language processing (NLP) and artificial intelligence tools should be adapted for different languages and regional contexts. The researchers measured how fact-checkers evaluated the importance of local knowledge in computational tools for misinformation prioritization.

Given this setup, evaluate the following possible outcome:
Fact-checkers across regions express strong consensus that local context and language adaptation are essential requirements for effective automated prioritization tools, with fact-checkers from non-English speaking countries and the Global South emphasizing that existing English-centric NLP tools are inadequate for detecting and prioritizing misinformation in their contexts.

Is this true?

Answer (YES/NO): NO